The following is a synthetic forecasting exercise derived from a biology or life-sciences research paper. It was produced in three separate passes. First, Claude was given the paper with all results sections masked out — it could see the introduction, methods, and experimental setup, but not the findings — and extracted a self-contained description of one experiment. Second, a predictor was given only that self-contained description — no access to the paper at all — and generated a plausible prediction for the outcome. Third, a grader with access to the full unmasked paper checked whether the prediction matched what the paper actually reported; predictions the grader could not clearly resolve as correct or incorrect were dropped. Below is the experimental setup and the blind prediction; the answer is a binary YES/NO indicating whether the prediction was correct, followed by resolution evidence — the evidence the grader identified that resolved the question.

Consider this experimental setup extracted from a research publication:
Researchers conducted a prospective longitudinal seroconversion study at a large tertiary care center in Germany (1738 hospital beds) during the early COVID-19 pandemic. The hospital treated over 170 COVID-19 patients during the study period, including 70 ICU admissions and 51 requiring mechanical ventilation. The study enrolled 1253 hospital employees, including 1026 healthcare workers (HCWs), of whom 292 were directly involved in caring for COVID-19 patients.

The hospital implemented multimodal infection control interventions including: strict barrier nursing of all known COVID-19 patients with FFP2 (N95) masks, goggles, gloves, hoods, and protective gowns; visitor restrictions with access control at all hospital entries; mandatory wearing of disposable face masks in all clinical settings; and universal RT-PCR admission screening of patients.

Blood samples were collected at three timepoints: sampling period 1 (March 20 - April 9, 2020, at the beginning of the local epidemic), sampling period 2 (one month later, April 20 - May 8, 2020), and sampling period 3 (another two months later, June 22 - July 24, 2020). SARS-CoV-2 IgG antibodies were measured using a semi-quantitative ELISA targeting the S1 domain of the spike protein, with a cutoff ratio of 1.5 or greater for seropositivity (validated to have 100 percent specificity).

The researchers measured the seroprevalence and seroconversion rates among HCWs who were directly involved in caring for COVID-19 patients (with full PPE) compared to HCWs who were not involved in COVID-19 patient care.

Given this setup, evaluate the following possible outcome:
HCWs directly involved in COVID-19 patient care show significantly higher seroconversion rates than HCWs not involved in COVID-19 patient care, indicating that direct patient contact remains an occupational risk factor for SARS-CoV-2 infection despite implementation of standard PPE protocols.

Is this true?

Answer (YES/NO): YES